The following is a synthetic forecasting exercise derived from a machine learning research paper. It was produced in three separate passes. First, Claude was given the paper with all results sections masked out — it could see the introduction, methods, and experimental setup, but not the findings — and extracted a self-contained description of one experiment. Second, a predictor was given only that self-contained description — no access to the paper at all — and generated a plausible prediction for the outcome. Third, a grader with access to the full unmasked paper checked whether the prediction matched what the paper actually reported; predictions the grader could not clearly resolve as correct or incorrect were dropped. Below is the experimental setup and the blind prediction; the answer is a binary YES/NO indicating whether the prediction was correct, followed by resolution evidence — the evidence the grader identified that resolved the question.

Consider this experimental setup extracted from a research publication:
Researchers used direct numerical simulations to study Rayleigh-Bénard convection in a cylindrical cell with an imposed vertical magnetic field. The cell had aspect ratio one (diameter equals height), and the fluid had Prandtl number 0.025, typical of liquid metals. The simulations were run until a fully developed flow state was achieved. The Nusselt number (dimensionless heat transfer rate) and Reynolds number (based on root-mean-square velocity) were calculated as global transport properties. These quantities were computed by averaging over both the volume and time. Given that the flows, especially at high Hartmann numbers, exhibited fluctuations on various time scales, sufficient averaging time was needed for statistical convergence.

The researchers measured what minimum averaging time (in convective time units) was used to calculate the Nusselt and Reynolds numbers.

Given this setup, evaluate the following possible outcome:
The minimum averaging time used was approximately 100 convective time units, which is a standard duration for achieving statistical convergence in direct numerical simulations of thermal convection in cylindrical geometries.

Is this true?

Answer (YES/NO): YES